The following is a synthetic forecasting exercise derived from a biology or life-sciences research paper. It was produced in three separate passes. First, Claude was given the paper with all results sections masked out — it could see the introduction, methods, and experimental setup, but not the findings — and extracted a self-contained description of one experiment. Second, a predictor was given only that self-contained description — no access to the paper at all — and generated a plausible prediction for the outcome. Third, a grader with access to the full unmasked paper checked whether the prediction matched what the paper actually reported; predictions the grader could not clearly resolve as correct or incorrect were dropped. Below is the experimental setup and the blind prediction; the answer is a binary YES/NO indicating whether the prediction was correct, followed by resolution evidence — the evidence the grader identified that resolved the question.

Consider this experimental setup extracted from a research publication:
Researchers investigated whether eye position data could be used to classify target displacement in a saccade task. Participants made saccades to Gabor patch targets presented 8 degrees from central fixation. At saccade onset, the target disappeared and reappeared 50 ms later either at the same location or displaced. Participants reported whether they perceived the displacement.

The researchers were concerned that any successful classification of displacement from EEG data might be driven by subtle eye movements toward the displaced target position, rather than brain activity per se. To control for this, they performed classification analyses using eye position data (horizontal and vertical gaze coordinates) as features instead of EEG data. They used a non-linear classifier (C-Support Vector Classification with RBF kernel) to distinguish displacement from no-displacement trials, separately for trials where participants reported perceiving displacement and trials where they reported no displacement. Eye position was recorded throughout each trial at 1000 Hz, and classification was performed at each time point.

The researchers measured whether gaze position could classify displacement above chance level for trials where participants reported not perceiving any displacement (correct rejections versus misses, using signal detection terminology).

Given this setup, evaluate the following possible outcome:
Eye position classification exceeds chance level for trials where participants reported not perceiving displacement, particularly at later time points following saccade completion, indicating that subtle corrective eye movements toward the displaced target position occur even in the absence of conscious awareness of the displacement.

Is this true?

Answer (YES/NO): YES